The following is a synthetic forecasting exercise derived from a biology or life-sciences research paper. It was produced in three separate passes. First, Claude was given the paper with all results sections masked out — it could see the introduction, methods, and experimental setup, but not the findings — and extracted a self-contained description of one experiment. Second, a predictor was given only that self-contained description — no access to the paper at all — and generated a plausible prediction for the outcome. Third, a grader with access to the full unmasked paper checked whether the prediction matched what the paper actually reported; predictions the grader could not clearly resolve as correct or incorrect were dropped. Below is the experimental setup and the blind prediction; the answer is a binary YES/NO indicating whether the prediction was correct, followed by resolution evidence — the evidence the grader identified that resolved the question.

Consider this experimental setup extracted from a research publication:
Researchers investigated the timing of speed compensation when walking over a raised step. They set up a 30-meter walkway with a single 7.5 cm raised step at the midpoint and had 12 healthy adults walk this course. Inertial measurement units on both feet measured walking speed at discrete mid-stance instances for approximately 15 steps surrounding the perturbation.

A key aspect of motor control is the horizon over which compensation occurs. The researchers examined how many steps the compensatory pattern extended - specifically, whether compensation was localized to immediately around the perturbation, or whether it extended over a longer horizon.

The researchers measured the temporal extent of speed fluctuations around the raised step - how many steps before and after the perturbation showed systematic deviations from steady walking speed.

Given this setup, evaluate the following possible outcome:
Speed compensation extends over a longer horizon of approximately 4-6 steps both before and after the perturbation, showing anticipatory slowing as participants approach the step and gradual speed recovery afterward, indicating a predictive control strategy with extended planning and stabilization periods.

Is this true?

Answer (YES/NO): NO